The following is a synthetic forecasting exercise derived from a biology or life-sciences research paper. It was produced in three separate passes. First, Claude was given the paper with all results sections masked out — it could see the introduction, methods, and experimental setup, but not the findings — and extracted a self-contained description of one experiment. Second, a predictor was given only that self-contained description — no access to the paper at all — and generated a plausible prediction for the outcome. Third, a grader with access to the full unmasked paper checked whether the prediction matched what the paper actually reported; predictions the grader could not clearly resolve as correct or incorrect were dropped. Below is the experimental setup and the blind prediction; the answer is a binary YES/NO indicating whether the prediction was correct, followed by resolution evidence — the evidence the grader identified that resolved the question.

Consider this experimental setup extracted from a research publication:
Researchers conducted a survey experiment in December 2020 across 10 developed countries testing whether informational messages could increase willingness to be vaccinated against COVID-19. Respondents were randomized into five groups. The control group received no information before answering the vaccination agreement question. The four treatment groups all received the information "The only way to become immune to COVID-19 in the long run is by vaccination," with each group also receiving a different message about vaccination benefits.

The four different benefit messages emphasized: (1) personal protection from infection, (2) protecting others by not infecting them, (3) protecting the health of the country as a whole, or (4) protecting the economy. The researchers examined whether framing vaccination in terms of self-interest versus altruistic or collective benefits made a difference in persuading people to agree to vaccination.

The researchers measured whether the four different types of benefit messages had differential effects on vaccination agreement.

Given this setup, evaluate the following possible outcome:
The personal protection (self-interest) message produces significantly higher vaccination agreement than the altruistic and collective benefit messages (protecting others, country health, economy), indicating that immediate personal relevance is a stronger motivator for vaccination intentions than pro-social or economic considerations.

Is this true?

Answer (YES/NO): NO